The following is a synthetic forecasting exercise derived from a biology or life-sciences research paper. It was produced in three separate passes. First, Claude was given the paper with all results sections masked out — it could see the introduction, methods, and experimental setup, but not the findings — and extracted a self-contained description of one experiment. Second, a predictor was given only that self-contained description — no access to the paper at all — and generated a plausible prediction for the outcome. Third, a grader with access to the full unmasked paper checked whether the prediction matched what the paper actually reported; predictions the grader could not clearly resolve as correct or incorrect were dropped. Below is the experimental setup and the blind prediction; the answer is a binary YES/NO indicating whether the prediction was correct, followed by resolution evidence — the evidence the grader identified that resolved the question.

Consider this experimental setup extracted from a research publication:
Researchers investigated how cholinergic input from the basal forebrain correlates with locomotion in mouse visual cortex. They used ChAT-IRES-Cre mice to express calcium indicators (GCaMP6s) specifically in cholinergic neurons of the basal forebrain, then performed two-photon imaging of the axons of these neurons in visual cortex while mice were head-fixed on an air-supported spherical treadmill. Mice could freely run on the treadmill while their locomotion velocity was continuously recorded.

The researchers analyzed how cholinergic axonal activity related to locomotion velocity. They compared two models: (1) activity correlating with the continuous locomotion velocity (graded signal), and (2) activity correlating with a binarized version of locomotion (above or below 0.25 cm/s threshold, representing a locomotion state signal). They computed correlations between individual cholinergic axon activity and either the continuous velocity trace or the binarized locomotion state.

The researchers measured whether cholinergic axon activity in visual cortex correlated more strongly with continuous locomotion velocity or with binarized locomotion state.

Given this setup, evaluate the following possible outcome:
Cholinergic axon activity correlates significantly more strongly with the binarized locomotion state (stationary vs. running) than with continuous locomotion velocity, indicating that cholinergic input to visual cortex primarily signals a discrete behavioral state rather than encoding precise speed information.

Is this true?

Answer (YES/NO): YES